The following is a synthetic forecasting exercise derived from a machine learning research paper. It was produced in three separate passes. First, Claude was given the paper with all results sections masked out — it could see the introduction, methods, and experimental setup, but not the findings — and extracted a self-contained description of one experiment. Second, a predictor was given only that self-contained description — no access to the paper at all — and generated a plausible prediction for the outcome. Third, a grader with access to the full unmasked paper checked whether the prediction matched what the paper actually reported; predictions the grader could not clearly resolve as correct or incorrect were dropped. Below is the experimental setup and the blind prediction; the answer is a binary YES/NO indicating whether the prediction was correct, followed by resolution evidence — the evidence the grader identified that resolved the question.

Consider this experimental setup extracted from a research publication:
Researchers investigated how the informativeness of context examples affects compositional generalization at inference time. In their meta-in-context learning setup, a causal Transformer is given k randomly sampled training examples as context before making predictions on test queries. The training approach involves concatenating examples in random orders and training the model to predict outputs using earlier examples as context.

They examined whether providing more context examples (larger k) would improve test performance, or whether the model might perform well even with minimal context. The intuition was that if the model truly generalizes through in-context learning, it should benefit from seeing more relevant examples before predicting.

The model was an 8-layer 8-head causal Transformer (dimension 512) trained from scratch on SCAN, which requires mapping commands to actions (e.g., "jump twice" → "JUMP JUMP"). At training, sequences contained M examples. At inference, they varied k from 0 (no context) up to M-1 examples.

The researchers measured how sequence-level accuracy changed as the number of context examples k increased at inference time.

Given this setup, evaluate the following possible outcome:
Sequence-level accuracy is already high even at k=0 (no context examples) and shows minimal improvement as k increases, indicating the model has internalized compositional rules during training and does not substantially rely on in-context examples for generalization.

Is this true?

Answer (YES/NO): NO